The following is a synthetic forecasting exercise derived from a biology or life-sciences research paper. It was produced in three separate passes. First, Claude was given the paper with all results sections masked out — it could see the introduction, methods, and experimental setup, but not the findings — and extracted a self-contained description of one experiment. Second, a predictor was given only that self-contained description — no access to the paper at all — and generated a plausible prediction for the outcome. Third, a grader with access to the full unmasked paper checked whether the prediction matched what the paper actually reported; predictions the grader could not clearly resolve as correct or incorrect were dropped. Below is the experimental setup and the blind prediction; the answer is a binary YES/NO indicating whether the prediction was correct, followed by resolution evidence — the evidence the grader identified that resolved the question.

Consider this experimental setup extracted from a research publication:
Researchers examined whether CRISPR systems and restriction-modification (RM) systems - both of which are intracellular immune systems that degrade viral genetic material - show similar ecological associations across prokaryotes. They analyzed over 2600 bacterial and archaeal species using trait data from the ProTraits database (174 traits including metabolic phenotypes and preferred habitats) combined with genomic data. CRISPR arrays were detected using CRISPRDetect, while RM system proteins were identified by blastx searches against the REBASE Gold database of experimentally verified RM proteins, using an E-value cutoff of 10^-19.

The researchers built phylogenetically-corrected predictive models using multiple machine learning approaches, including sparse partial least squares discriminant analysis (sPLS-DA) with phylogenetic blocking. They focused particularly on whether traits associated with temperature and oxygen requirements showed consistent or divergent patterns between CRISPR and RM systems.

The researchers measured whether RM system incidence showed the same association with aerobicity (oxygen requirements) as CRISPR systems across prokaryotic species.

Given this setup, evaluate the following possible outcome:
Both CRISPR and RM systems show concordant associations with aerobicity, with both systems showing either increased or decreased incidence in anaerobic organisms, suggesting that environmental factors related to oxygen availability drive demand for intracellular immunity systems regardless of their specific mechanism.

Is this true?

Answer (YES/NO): NO